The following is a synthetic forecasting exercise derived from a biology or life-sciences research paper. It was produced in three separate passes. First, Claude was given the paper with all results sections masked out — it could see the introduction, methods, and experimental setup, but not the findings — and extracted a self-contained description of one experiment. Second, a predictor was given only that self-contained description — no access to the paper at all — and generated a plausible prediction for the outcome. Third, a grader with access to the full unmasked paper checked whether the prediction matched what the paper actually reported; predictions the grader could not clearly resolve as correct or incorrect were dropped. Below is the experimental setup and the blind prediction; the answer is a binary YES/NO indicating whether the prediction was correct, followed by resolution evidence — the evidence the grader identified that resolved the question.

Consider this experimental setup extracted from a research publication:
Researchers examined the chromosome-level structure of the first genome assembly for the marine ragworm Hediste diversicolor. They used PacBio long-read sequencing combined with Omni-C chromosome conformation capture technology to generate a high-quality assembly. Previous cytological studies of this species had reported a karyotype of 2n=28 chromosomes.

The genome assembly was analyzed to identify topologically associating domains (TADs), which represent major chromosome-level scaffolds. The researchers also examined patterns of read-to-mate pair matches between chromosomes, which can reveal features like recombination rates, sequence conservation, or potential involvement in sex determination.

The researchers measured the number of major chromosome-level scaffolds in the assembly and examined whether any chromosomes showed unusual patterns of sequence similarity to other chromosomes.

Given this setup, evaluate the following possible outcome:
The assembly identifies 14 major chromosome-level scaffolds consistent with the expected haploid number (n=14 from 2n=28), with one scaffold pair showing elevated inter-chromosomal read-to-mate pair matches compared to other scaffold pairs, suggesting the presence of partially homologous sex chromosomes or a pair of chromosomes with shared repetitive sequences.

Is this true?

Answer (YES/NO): NO